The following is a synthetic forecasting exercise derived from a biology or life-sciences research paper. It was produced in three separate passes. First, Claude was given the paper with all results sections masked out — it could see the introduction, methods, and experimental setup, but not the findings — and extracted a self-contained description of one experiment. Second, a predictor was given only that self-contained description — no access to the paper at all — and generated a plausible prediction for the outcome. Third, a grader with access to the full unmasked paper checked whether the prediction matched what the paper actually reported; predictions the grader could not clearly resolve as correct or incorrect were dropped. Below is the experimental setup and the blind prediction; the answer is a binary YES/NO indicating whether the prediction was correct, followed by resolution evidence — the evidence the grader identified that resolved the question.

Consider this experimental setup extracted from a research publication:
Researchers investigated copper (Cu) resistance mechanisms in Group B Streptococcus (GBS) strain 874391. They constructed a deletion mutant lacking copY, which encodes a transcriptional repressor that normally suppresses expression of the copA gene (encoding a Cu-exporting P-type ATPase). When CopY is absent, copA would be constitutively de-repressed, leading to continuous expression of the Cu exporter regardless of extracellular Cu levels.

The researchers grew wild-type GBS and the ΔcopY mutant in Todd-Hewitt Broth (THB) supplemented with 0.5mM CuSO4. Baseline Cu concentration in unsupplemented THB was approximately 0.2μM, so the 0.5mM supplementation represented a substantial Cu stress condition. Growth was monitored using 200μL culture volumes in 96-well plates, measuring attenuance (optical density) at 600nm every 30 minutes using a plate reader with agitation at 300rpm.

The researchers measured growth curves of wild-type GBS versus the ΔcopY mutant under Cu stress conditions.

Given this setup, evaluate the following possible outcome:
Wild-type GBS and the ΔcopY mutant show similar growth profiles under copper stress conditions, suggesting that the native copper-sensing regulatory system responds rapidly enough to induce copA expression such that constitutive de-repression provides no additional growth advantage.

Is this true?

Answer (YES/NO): NO